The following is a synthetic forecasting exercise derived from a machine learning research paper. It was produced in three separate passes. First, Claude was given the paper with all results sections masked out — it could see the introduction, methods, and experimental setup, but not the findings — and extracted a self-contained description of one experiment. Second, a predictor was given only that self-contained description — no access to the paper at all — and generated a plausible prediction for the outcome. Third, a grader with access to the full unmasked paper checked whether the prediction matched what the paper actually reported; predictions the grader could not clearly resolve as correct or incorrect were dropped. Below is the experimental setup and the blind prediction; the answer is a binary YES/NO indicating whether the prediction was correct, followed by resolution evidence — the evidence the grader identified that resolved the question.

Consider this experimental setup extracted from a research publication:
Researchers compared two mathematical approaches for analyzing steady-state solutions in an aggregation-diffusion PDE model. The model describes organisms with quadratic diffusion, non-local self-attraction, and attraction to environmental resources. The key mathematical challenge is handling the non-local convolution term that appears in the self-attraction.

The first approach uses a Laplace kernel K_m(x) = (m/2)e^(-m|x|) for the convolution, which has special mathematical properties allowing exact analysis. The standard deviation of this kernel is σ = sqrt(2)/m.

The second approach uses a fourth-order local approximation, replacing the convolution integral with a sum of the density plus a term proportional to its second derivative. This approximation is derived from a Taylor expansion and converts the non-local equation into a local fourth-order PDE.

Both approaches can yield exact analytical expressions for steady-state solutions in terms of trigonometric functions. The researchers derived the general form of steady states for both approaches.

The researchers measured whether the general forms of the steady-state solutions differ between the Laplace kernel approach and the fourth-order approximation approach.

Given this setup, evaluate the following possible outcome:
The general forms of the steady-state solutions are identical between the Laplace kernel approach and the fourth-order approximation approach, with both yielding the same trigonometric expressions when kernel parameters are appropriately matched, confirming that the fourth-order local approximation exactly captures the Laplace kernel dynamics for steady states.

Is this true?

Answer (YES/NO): NO